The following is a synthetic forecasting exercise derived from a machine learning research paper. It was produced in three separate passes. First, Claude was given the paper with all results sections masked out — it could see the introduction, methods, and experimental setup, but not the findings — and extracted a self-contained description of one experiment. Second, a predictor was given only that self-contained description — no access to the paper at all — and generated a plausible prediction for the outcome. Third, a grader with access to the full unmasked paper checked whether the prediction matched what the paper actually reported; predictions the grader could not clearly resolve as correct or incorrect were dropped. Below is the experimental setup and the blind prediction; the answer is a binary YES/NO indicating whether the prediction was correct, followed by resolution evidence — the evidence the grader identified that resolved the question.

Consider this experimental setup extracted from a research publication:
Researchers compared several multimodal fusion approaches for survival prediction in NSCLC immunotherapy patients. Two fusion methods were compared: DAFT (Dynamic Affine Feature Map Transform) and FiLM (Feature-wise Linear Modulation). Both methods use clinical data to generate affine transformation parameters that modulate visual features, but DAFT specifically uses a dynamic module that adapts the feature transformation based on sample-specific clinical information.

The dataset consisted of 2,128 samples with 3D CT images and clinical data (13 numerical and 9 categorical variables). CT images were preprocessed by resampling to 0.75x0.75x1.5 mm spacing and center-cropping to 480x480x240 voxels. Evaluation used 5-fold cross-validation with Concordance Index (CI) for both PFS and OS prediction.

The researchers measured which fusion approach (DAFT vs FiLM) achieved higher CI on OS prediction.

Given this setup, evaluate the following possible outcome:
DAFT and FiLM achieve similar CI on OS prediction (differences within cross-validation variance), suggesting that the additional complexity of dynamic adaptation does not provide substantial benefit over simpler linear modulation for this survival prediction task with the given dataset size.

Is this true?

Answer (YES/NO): NO